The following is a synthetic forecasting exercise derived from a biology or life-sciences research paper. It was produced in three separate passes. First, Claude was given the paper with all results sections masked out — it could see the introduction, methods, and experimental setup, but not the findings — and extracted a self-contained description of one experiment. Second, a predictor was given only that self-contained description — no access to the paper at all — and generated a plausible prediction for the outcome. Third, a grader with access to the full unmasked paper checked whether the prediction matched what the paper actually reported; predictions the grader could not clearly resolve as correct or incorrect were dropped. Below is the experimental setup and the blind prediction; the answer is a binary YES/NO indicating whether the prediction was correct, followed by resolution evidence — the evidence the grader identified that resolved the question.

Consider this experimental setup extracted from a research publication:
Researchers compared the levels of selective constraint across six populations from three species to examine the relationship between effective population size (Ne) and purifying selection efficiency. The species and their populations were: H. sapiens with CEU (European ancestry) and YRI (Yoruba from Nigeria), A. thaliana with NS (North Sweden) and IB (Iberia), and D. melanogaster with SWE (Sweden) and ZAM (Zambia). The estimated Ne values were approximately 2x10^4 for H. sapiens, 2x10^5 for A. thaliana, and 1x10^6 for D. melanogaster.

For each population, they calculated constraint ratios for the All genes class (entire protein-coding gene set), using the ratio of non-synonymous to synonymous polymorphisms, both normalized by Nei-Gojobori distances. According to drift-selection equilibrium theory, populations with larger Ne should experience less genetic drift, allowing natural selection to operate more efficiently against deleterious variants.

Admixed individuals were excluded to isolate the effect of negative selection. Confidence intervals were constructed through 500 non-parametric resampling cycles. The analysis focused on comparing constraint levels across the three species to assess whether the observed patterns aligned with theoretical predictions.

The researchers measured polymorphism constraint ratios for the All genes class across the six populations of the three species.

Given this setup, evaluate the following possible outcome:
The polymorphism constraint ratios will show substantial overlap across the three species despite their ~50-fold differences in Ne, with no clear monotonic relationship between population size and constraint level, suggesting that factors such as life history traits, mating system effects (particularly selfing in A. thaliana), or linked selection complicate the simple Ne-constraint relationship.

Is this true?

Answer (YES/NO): NO